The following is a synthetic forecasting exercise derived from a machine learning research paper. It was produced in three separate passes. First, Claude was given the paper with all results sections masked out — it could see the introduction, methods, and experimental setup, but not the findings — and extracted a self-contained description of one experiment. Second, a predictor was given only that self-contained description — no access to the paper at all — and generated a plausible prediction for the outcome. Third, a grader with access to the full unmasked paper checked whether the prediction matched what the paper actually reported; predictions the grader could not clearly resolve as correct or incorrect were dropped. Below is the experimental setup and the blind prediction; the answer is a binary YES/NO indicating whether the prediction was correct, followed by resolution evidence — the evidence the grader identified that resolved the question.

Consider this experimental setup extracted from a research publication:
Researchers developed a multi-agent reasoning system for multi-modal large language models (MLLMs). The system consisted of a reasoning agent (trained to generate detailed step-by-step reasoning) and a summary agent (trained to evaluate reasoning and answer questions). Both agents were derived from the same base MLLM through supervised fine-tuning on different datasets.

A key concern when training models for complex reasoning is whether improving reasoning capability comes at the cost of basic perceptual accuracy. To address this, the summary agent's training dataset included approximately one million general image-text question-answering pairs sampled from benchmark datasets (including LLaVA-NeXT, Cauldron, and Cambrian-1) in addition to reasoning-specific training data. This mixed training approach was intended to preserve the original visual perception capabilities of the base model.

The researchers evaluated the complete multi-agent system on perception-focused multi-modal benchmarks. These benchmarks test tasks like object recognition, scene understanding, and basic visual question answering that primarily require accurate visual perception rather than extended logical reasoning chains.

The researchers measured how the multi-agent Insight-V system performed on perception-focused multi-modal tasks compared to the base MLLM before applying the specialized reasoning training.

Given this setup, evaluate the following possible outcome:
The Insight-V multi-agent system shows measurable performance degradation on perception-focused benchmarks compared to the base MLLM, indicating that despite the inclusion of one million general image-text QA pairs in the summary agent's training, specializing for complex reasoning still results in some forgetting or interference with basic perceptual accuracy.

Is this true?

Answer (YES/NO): NO